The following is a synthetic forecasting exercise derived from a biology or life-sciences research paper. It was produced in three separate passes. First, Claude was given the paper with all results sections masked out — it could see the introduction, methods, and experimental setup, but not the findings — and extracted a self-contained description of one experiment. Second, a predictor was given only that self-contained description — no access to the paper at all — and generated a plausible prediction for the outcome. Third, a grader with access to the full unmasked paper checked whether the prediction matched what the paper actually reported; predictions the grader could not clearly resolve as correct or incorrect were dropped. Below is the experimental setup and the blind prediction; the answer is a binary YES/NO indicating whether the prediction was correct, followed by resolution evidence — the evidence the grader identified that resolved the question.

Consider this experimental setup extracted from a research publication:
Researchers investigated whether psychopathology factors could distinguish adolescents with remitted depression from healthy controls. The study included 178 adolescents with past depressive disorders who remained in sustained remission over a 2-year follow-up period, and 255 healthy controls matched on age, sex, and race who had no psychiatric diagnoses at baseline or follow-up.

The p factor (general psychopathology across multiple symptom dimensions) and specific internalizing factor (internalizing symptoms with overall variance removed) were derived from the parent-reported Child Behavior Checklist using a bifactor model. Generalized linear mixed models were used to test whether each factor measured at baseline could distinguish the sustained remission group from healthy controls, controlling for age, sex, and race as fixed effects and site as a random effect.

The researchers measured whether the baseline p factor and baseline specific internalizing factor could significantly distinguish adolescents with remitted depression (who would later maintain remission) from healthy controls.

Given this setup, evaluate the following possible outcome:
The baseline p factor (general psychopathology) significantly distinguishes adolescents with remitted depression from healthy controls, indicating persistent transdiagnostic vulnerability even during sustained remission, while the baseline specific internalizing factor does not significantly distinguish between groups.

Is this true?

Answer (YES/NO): NO